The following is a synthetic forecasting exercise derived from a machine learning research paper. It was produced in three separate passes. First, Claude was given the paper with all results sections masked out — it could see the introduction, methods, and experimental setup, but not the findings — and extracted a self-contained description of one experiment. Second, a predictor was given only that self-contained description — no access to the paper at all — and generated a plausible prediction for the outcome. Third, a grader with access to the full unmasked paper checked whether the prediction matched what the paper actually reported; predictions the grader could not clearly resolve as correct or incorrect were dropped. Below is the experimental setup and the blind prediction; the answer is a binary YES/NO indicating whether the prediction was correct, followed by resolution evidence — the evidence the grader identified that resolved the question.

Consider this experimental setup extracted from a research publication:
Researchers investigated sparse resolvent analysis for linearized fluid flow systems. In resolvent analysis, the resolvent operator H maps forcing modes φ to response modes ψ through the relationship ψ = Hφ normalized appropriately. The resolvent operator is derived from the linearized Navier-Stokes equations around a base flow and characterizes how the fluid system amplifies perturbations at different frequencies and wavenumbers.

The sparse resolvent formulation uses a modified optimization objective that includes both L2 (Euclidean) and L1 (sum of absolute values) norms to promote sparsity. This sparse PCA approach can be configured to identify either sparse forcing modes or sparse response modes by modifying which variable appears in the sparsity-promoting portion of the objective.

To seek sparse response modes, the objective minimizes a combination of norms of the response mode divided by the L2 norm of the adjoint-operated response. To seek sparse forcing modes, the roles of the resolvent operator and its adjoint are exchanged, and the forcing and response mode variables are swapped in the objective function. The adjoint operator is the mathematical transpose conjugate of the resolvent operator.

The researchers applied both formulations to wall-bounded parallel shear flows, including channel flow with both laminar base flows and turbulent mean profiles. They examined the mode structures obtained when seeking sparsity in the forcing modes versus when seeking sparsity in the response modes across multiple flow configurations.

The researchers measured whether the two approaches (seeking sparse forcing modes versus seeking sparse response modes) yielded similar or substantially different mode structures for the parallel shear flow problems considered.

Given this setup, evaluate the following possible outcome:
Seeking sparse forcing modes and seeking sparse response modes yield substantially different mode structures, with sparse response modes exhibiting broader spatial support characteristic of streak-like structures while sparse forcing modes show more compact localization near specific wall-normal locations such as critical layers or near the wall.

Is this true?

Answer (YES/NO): NO